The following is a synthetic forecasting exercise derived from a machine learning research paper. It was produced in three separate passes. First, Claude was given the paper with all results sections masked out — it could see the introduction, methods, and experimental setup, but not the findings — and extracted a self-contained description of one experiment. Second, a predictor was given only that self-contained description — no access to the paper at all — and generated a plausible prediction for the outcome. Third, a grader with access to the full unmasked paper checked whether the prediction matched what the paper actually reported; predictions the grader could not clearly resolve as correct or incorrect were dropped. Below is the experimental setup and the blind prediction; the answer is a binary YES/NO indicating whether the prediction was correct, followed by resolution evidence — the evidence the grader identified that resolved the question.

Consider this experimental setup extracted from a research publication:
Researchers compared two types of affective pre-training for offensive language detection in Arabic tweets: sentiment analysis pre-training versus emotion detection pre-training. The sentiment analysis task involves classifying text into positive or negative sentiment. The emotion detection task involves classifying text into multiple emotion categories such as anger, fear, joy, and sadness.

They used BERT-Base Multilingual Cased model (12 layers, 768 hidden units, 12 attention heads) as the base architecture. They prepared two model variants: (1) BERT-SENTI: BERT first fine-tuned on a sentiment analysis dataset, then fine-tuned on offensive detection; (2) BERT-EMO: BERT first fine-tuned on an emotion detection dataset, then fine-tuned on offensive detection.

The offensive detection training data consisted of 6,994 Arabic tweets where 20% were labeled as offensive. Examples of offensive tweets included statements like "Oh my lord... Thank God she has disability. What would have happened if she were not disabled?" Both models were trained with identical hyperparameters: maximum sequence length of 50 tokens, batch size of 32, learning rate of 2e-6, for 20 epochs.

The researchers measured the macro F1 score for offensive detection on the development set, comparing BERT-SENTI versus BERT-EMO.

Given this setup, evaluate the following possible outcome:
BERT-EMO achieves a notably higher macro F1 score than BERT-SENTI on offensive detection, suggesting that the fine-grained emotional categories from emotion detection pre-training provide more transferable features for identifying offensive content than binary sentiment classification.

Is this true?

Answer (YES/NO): NO